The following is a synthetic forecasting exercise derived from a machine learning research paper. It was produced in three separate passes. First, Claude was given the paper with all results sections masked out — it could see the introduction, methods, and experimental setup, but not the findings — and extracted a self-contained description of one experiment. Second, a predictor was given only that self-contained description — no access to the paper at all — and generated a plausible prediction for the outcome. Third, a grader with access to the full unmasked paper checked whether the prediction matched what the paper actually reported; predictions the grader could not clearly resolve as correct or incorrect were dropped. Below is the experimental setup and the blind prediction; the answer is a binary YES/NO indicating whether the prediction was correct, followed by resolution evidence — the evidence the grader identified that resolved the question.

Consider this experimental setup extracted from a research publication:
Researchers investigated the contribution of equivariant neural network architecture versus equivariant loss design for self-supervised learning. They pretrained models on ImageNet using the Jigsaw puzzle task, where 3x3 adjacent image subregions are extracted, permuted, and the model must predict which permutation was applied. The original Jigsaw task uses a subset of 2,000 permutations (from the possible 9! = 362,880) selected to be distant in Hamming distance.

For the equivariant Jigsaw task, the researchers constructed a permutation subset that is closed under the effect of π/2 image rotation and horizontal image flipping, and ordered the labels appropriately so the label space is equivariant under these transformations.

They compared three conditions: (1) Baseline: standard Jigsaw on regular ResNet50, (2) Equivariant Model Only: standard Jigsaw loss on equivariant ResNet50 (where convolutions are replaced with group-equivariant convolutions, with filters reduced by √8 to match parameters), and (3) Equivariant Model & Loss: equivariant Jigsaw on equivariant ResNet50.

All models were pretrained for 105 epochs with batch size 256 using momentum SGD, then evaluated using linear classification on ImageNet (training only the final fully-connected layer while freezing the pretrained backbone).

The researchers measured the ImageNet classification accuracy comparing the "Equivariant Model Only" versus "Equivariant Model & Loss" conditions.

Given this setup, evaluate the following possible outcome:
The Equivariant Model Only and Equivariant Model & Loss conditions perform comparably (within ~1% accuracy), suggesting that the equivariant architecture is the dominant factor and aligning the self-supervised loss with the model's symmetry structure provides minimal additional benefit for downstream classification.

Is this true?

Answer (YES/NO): YES